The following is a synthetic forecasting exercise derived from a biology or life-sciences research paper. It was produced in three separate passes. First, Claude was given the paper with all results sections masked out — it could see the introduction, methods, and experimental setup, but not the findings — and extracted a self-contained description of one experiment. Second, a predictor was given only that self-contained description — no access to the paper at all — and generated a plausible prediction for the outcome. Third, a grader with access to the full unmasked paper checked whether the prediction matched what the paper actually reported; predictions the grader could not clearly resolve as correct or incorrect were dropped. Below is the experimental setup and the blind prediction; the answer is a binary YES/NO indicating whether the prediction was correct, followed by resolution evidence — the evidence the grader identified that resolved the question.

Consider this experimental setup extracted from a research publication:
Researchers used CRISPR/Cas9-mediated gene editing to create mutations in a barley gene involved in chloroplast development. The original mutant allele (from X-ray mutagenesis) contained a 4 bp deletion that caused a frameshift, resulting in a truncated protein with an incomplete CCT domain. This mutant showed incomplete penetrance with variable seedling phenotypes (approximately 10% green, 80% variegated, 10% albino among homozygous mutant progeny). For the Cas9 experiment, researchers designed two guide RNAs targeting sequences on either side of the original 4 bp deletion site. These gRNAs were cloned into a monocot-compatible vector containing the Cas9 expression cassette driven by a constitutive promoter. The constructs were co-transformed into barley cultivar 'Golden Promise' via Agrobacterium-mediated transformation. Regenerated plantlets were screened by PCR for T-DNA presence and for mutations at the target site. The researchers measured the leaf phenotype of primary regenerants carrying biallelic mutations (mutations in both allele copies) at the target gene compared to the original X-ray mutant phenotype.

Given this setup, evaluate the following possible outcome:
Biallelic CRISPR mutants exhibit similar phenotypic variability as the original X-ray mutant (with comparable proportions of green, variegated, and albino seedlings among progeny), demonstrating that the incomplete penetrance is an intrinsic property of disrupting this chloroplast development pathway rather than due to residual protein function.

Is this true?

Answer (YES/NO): NO